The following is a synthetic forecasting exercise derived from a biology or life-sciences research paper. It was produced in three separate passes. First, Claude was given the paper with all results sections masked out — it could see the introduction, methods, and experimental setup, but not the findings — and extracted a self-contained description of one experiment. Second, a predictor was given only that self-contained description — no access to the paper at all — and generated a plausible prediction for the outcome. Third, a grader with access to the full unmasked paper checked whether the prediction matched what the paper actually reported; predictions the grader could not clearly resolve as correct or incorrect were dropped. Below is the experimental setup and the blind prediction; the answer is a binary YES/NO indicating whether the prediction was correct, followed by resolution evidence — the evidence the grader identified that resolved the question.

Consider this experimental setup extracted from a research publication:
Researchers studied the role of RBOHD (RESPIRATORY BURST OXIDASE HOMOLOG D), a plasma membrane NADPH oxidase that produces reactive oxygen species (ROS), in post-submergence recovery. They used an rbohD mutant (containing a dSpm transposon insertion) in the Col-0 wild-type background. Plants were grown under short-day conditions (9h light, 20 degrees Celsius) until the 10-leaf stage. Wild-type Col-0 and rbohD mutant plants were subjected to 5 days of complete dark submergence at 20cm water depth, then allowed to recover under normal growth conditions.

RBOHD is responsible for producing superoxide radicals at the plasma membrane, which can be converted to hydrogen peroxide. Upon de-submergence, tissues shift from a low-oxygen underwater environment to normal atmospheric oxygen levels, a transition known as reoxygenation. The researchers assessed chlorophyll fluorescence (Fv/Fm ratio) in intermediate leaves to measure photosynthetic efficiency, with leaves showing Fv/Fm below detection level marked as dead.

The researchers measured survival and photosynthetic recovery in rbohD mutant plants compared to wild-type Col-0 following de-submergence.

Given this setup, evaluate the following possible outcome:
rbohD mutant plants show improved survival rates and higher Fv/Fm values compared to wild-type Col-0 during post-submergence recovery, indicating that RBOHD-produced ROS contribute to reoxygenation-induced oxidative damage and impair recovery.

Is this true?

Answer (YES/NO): NO